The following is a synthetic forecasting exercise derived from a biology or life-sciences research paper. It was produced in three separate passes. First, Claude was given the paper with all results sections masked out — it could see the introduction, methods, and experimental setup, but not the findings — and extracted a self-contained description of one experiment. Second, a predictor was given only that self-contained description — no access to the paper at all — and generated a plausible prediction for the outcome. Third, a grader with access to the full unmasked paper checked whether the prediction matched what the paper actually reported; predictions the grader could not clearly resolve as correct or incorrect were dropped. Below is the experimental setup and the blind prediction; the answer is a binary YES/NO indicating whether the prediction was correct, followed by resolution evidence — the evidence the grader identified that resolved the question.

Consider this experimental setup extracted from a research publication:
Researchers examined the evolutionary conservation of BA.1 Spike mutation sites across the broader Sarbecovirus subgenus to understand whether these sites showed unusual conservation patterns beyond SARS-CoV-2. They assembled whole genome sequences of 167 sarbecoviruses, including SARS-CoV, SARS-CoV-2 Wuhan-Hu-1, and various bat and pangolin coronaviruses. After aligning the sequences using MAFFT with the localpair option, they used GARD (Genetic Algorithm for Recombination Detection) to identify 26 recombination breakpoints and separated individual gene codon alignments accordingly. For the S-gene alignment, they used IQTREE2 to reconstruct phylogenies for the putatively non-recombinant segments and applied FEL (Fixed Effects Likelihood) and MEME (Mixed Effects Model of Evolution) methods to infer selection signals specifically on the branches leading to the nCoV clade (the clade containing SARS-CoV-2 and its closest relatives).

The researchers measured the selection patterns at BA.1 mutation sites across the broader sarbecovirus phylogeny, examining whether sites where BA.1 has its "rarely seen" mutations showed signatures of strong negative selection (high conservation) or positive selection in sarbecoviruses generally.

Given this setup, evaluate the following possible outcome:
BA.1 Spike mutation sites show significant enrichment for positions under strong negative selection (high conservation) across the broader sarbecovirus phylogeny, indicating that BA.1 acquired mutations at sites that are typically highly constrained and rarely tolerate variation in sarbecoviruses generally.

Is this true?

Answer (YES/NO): YES